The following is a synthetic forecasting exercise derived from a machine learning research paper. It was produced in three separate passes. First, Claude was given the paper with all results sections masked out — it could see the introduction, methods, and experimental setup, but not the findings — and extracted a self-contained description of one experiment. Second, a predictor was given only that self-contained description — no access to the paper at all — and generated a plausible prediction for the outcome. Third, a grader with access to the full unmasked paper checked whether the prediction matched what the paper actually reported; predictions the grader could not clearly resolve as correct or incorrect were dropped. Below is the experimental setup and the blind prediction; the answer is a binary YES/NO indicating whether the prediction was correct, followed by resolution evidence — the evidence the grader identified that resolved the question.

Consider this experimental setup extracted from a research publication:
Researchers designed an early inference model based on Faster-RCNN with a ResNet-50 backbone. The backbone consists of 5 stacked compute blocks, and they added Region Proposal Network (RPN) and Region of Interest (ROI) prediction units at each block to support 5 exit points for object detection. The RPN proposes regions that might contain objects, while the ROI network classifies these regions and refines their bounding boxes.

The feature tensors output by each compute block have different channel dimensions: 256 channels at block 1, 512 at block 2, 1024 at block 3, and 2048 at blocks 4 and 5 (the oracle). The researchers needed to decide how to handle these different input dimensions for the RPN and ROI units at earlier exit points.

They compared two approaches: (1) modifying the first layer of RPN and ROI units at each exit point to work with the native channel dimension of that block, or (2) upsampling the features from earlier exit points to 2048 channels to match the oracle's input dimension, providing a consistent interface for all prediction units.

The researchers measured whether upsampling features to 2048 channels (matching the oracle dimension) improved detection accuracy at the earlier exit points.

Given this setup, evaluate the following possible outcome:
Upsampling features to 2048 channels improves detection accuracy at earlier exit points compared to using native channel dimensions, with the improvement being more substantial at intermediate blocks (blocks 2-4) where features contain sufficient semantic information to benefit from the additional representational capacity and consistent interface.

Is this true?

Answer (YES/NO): NO